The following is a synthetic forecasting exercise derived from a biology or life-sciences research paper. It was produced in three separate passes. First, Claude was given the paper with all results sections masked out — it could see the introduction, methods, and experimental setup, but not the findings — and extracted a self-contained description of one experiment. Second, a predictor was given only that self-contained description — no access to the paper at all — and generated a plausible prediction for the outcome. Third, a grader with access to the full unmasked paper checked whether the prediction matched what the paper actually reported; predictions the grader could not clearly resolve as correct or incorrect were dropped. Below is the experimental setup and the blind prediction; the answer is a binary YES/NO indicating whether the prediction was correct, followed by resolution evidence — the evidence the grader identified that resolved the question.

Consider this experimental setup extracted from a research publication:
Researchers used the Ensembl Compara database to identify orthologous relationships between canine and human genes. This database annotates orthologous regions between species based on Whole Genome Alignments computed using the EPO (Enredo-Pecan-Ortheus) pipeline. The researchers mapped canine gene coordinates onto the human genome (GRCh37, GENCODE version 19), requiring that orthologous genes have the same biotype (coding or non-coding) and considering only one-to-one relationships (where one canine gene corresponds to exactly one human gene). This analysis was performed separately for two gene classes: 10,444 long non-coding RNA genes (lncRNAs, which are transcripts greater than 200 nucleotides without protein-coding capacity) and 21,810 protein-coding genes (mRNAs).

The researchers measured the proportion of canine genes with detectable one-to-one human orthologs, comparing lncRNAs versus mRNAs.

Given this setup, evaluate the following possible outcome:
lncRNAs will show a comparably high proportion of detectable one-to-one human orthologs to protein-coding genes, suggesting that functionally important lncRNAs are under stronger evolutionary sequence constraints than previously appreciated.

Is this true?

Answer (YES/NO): NO